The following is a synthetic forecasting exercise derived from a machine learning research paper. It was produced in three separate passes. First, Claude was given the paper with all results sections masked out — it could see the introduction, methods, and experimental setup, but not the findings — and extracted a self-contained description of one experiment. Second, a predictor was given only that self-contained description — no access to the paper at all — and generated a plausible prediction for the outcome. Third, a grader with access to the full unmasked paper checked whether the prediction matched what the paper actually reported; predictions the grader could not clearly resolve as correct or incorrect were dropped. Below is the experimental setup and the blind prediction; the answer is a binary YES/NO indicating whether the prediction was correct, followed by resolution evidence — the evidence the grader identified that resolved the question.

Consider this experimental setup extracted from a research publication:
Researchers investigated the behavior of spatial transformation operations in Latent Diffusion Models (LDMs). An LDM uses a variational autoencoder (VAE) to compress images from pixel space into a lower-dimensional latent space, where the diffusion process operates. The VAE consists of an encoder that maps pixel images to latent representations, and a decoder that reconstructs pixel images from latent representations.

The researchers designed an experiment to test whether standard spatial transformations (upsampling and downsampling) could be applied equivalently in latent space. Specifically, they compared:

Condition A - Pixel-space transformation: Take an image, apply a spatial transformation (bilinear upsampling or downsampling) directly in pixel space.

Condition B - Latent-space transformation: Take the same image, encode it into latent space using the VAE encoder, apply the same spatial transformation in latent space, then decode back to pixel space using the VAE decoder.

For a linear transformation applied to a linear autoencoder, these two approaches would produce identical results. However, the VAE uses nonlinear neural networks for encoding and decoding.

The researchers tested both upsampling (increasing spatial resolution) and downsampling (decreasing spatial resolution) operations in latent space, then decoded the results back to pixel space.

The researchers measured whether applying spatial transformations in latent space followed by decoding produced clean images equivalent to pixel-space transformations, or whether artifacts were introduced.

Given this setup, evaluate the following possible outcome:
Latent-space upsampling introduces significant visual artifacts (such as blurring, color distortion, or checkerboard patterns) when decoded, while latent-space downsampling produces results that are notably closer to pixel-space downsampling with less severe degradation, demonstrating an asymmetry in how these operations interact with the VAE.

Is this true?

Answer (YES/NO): NO